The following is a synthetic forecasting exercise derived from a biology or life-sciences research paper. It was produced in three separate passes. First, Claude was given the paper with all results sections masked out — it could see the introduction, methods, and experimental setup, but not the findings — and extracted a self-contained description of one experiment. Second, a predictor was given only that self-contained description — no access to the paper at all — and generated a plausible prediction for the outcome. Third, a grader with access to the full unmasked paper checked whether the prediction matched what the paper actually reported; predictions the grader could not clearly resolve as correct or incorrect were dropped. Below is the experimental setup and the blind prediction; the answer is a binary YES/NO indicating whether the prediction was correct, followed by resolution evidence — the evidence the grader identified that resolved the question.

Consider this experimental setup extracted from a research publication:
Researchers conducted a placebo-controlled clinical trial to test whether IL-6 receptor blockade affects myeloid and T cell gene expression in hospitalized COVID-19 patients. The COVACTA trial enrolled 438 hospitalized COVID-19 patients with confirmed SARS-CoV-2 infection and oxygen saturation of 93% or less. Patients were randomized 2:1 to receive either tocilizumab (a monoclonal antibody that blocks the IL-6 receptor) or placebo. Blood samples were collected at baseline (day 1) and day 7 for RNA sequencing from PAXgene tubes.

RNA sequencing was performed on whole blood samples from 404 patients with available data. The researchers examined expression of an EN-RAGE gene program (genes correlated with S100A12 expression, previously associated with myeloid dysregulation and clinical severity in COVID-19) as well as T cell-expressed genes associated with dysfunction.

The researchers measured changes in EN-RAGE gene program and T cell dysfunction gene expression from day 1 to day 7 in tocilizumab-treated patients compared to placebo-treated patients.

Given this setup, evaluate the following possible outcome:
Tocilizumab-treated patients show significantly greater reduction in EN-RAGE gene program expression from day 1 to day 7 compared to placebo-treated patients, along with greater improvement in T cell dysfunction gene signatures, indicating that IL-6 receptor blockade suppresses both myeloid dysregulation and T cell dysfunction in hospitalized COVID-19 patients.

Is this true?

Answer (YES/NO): YES